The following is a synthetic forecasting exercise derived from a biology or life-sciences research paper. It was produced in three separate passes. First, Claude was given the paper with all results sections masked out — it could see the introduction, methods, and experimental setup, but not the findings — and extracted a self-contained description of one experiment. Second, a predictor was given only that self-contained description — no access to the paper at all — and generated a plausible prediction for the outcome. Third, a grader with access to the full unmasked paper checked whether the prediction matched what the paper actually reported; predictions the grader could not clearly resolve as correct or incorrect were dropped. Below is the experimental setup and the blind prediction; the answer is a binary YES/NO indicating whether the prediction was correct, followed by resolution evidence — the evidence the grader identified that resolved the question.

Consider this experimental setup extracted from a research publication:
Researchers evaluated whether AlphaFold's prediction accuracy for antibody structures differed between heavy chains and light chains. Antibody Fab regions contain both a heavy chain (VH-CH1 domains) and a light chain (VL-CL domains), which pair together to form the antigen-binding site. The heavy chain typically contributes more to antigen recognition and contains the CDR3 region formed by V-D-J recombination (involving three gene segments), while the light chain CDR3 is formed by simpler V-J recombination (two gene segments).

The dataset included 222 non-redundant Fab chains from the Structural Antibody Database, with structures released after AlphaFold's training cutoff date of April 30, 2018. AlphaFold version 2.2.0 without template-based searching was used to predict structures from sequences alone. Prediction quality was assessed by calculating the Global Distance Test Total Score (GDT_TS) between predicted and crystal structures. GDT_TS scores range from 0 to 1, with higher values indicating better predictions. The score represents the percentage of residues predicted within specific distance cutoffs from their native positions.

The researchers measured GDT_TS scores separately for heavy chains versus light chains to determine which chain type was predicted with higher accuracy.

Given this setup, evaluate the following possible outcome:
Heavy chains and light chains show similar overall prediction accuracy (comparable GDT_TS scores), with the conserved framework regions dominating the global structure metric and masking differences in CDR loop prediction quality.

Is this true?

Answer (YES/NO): NO